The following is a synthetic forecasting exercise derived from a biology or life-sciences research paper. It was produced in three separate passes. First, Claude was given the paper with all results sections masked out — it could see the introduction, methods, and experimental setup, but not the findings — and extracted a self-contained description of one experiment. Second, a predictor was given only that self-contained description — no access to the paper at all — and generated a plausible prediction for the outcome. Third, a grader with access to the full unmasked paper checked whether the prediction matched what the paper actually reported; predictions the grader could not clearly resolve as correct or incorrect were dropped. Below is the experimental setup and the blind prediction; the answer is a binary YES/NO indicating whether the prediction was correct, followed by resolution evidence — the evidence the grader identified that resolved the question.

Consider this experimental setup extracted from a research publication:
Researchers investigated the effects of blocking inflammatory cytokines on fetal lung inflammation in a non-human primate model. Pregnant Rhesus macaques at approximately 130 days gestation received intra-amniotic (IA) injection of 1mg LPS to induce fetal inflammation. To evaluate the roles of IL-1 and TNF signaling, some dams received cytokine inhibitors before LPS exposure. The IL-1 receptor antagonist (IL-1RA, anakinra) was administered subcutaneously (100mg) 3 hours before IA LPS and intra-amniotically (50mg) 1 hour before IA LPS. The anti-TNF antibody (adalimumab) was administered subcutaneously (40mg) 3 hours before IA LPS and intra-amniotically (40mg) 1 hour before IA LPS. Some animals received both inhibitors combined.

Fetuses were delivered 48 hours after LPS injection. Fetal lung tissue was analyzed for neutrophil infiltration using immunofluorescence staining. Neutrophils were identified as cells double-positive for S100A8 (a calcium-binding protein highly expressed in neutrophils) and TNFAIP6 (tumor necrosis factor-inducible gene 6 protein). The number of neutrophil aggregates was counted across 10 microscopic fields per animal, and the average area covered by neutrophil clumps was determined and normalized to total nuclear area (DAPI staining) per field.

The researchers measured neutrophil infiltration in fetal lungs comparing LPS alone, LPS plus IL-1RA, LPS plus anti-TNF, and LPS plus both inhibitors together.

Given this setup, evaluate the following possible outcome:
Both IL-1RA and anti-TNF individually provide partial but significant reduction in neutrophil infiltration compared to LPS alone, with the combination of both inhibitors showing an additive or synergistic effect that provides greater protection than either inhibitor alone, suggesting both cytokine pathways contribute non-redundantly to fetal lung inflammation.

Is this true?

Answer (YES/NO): NO